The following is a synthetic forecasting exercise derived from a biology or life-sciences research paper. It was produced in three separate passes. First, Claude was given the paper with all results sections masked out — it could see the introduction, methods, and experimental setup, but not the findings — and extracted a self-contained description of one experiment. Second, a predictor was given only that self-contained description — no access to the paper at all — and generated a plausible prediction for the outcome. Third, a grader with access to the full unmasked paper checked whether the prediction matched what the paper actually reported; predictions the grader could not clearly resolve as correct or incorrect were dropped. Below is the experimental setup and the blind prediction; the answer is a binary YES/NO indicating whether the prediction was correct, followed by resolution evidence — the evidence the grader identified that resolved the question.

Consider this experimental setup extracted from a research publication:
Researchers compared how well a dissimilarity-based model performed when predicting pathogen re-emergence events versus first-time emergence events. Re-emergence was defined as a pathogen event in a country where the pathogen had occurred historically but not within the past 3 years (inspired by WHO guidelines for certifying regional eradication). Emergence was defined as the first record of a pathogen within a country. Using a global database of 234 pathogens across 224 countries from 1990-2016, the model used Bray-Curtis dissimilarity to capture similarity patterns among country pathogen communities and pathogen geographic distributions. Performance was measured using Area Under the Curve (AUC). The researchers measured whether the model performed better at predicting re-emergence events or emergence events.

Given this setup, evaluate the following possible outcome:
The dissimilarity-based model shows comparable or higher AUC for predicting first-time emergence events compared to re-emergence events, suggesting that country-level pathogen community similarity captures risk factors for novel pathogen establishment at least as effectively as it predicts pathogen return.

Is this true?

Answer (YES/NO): NO